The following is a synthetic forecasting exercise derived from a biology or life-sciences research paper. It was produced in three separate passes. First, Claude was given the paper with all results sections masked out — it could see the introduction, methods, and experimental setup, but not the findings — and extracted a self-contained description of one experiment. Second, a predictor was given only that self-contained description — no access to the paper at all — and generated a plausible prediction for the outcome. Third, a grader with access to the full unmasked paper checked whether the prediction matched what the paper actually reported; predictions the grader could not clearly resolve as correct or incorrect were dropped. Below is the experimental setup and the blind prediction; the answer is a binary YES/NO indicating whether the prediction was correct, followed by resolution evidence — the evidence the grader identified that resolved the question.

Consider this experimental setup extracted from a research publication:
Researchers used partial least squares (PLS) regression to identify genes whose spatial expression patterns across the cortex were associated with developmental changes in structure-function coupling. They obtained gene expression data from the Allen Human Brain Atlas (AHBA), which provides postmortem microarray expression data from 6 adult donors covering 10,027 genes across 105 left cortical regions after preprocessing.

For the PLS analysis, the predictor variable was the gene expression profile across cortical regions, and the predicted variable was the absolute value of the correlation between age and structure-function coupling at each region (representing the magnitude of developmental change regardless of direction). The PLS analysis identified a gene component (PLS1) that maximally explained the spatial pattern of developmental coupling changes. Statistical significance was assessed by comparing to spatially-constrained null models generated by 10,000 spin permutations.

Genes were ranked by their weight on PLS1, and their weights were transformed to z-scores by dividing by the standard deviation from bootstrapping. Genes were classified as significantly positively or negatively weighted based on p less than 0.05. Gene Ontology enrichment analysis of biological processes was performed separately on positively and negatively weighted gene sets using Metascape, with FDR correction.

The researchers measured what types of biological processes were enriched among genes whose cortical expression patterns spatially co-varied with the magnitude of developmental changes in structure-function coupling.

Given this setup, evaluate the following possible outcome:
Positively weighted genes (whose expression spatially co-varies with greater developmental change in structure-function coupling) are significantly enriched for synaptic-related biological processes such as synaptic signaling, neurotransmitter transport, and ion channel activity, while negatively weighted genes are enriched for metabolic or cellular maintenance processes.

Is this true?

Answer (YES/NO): NO